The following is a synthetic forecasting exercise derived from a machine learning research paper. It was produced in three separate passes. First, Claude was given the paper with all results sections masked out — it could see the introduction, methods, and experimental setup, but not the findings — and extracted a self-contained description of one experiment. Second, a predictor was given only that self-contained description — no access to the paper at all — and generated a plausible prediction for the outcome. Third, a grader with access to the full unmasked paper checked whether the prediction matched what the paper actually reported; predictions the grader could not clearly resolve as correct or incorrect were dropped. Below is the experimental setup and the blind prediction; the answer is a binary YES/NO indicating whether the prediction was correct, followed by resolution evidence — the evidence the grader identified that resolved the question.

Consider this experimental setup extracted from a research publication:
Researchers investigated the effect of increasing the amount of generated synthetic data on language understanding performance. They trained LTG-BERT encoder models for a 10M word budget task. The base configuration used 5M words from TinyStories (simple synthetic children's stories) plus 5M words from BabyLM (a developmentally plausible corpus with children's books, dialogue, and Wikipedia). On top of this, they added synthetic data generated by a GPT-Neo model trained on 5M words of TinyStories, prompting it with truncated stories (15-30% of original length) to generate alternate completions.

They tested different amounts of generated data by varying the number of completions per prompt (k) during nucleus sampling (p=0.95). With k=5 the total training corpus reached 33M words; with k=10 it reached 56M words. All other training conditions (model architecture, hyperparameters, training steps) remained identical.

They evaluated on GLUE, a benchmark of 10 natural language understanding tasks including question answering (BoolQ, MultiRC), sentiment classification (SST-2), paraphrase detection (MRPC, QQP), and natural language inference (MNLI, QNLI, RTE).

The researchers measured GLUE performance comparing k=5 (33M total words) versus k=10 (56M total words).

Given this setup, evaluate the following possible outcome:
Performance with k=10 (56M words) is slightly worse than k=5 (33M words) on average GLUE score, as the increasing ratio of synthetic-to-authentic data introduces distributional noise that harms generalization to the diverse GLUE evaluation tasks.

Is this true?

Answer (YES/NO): NO